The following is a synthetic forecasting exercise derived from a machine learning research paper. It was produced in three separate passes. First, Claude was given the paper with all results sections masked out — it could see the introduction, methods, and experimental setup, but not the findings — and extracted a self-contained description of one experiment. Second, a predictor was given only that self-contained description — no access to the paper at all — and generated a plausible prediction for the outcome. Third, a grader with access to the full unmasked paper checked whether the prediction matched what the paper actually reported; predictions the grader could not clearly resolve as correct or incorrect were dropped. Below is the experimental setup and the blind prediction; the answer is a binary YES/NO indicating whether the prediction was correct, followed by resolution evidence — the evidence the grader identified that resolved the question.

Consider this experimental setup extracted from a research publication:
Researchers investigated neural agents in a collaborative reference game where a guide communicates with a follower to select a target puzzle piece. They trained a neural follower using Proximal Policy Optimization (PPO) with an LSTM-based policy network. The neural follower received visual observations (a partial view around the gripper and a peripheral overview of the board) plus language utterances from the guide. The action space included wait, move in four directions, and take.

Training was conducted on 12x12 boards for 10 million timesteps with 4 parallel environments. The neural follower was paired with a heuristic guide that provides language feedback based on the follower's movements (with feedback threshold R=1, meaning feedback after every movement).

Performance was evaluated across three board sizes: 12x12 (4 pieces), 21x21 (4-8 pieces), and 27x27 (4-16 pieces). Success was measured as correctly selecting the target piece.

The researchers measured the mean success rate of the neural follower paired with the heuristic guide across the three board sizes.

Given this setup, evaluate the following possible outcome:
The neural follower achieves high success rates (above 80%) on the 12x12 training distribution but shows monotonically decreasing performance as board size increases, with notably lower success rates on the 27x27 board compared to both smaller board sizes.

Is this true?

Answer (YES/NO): NO